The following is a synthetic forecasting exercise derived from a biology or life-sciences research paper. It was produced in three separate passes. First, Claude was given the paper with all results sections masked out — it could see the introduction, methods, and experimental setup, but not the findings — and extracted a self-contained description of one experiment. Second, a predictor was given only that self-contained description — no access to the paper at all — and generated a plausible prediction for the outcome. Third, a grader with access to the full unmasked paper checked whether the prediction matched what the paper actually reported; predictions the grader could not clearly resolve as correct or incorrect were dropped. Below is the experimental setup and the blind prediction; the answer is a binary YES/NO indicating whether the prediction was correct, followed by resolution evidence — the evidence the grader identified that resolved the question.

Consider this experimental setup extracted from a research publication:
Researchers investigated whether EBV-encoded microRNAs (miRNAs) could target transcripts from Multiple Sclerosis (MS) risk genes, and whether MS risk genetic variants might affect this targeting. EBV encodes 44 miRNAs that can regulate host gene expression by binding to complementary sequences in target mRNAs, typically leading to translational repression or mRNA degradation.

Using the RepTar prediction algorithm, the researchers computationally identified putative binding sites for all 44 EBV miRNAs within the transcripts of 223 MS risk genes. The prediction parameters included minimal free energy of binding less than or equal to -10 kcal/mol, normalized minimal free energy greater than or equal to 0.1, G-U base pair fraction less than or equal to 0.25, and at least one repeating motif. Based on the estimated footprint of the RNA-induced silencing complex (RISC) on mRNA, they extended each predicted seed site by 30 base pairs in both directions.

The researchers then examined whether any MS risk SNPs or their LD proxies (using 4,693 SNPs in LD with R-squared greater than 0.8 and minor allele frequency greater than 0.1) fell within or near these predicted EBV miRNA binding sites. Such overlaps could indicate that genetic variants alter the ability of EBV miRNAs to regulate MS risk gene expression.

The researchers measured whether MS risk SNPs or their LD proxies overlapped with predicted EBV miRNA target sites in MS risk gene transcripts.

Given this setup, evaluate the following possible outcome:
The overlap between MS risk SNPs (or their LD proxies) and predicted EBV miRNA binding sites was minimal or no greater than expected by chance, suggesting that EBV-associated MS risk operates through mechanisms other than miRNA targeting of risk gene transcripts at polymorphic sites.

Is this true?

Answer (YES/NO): NO